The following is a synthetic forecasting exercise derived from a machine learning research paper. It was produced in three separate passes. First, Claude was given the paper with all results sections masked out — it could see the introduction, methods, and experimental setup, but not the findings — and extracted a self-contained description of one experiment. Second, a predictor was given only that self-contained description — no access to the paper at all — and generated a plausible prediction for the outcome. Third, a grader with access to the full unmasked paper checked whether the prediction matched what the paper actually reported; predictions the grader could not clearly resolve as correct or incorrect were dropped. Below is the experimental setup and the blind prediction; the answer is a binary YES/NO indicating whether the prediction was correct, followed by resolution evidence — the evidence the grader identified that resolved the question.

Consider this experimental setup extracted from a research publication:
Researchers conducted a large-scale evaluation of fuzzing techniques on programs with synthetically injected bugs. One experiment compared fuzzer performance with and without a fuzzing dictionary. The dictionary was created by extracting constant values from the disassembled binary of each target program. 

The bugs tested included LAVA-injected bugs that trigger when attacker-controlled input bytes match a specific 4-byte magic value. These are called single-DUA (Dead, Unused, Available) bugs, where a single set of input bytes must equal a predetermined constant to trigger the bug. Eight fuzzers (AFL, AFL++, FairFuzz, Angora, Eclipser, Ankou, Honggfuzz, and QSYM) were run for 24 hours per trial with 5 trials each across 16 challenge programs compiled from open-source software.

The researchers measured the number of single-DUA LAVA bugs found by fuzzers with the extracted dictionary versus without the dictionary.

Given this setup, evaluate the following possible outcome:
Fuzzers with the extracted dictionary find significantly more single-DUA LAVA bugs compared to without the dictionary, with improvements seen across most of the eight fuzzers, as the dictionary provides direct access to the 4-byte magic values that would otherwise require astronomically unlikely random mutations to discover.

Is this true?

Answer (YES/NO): NO